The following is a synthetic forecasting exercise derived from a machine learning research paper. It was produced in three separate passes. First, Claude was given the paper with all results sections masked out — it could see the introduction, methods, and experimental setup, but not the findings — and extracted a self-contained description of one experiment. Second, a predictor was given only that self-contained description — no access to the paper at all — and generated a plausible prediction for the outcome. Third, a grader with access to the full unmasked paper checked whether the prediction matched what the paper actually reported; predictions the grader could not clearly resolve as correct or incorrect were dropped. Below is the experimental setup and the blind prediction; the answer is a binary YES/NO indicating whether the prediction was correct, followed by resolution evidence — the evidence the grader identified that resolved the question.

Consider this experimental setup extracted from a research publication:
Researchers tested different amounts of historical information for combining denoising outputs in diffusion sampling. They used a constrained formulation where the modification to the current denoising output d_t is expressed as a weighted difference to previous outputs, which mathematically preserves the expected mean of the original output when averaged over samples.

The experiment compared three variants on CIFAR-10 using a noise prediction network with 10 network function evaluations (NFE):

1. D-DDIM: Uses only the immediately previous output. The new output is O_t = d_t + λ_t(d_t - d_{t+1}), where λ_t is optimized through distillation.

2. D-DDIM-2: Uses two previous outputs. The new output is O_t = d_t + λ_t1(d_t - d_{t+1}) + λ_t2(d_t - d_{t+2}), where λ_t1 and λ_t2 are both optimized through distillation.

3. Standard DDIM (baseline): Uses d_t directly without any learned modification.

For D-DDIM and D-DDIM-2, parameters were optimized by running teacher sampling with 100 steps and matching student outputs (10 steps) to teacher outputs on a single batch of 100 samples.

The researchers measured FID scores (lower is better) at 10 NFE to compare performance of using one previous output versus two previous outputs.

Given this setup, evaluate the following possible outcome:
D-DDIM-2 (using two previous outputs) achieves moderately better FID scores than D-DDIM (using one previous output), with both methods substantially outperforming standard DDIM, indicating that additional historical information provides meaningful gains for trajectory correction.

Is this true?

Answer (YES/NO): NO